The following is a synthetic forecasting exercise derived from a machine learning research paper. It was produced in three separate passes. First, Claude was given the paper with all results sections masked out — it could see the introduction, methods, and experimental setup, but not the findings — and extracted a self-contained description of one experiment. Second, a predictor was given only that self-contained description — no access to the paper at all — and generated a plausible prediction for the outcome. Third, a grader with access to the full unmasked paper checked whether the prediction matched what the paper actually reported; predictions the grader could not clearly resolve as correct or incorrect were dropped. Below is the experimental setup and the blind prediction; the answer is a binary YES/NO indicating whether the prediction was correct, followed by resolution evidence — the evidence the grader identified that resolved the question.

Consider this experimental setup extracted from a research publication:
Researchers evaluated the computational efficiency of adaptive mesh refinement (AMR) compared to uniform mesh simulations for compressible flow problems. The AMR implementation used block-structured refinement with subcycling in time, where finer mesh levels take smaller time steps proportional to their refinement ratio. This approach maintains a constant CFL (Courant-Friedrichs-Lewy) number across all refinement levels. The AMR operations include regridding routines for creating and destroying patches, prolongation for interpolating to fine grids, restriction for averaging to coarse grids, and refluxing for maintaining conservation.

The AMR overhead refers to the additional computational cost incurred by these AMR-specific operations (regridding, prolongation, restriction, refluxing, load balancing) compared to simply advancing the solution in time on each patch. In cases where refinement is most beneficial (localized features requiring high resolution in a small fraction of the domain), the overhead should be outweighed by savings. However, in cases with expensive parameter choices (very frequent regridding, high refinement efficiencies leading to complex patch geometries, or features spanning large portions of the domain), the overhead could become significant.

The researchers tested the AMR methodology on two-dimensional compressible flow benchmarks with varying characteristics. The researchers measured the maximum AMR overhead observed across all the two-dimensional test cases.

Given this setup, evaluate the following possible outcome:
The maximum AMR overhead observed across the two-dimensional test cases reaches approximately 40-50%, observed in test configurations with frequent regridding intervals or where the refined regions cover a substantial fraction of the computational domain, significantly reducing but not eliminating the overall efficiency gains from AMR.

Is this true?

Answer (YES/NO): NO